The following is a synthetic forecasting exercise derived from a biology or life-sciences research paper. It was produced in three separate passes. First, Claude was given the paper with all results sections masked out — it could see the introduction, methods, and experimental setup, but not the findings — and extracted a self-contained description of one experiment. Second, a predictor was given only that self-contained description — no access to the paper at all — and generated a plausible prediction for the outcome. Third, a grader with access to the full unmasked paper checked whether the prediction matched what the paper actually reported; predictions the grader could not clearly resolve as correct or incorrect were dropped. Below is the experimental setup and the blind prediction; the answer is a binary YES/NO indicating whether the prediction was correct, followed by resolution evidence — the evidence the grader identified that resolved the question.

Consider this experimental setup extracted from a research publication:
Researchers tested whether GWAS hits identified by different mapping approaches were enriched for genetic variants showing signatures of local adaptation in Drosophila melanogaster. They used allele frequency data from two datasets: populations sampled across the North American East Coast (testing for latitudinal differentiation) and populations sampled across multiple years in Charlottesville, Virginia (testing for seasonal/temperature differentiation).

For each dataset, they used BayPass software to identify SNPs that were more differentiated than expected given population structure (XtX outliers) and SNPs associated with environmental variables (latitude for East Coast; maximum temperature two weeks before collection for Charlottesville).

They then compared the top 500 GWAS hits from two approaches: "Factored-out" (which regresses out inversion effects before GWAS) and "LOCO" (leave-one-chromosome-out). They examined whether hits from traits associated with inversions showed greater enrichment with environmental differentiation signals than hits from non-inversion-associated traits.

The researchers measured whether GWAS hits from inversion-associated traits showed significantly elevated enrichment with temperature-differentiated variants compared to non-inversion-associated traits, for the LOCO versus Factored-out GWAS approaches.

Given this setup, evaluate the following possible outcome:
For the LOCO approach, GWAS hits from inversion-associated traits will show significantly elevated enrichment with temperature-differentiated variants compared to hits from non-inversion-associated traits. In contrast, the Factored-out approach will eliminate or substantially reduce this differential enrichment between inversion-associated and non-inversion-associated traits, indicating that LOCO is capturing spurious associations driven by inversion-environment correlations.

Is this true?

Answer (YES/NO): NO